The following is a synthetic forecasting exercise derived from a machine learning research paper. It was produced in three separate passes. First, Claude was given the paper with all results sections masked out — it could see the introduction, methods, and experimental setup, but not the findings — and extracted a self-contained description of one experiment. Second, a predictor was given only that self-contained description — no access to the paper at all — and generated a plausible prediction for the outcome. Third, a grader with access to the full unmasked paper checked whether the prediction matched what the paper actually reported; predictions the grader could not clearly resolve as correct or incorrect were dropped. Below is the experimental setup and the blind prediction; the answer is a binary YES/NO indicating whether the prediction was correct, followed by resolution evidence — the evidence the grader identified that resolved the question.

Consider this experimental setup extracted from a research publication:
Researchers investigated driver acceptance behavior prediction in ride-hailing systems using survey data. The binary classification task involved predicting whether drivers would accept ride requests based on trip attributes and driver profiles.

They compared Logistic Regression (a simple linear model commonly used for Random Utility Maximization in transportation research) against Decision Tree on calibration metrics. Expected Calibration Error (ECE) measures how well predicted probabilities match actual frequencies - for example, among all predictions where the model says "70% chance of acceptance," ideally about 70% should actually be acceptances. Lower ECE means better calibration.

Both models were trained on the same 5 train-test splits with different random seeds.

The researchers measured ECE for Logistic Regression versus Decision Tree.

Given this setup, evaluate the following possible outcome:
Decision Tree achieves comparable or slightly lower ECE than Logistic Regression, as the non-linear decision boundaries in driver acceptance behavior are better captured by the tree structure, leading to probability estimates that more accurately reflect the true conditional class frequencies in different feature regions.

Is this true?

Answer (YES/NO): NO